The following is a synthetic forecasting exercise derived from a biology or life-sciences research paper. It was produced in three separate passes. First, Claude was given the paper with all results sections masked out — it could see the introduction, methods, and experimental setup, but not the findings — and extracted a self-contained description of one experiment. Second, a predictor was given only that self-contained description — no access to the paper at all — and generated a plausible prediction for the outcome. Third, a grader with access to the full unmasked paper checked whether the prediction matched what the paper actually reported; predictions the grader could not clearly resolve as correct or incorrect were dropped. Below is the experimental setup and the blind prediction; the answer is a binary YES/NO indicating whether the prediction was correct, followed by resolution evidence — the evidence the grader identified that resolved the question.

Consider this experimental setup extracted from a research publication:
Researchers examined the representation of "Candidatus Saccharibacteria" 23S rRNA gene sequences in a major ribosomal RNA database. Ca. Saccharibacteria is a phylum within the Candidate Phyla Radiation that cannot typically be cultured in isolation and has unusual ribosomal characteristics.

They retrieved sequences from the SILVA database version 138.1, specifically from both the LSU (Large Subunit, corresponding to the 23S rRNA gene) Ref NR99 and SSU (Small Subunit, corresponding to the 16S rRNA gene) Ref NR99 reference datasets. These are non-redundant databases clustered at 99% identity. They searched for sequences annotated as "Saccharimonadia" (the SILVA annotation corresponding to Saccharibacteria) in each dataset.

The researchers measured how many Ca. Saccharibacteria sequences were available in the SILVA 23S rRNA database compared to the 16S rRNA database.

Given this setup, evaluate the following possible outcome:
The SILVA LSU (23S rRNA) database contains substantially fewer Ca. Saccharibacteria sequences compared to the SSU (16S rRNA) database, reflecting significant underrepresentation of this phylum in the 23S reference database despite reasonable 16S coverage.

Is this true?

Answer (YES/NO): YES